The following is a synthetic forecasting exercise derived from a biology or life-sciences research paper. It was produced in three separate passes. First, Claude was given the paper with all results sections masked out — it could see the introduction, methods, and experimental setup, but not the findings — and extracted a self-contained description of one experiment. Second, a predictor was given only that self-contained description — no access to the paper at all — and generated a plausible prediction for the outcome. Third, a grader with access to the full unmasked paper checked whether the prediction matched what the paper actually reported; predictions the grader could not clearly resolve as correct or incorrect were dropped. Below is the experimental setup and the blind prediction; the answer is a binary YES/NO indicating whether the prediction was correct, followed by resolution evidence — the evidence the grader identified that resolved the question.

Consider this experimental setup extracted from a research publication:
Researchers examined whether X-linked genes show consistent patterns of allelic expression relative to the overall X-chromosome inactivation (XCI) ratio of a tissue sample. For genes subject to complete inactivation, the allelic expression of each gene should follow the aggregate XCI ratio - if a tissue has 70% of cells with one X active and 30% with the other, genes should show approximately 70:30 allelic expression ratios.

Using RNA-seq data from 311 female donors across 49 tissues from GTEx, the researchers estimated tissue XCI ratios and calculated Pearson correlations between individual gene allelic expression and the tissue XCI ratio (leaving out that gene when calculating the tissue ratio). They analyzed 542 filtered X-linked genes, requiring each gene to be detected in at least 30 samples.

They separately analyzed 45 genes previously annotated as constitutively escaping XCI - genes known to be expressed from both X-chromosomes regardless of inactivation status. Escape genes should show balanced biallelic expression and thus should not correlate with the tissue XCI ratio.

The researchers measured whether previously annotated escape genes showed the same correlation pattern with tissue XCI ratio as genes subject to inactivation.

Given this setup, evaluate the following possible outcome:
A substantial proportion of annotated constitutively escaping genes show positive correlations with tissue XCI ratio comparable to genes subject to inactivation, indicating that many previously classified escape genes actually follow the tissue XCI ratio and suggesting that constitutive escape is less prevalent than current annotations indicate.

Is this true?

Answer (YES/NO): NO